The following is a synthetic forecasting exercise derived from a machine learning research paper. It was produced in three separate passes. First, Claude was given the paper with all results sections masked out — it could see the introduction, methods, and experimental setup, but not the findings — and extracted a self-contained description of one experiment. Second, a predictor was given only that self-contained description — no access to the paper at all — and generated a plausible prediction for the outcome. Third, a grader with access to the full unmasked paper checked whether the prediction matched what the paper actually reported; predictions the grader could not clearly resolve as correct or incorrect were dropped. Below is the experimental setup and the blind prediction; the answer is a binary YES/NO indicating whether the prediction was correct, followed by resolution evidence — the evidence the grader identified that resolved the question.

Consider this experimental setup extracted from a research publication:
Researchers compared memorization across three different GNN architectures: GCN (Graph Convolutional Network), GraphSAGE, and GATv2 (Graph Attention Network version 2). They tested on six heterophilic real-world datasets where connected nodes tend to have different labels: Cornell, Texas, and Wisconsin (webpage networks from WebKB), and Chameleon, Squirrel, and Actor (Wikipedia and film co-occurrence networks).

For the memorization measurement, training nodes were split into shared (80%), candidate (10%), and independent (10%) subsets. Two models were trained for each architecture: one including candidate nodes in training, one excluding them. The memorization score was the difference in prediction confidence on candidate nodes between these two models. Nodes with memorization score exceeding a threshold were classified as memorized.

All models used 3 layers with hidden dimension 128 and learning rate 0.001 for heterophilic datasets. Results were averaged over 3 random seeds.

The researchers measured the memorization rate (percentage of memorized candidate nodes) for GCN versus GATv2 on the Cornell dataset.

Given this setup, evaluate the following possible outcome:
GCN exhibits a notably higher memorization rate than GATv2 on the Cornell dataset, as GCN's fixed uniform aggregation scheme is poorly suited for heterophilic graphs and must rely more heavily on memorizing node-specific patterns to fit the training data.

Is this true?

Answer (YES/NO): NO